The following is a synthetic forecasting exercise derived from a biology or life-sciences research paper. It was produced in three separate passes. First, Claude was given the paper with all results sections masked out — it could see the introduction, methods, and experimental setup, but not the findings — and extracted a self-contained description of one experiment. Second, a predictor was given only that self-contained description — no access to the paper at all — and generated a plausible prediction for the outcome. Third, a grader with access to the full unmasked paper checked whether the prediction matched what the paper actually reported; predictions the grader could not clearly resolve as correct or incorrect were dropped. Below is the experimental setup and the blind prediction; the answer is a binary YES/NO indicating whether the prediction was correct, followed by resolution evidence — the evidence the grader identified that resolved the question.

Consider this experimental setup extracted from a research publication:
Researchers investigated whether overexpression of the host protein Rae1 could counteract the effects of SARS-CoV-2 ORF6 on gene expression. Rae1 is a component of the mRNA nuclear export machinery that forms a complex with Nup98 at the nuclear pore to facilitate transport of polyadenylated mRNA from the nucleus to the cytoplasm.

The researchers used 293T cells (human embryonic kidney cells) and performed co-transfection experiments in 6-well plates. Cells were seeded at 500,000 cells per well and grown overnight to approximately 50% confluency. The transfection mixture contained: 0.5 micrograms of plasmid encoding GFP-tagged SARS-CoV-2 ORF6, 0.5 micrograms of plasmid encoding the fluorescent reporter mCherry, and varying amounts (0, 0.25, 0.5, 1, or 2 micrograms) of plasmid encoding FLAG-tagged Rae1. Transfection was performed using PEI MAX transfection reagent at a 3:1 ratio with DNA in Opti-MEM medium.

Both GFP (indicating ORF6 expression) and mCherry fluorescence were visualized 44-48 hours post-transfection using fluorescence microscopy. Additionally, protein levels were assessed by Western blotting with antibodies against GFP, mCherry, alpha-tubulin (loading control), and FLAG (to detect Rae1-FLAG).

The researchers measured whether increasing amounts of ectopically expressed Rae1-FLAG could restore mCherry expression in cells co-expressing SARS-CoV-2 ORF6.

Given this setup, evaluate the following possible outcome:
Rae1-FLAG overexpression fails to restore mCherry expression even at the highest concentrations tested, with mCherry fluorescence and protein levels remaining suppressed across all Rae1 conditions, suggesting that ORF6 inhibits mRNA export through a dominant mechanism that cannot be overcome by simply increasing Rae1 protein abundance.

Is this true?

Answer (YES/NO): NO